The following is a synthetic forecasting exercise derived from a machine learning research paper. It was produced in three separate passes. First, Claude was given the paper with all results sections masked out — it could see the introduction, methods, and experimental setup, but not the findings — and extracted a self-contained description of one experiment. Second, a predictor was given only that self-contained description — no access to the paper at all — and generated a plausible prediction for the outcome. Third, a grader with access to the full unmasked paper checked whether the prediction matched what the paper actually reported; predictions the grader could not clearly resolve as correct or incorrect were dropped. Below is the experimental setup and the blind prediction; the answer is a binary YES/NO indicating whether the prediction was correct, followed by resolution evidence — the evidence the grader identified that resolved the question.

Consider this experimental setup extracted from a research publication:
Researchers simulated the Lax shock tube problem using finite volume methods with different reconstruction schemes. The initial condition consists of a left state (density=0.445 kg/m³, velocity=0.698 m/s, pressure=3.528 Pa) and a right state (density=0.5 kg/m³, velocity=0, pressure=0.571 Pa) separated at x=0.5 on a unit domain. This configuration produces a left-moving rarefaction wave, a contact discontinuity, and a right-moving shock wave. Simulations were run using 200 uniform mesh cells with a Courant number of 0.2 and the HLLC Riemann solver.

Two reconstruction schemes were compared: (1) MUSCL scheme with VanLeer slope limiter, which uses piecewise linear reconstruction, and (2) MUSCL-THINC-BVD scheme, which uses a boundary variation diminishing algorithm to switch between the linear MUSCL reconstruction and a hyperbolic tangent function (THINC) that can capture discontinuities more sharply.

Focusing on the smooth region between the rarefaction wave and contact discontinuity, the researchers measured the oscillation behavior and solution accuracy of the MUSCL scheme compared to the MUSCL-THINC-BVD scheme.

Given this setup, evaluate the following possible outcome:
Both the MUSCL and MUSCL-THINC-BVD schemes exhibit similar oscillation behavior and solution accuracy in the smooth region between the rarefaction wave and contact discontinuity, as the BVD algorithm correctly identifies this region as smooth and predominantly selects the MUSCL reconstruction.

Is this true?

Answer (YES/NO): NO